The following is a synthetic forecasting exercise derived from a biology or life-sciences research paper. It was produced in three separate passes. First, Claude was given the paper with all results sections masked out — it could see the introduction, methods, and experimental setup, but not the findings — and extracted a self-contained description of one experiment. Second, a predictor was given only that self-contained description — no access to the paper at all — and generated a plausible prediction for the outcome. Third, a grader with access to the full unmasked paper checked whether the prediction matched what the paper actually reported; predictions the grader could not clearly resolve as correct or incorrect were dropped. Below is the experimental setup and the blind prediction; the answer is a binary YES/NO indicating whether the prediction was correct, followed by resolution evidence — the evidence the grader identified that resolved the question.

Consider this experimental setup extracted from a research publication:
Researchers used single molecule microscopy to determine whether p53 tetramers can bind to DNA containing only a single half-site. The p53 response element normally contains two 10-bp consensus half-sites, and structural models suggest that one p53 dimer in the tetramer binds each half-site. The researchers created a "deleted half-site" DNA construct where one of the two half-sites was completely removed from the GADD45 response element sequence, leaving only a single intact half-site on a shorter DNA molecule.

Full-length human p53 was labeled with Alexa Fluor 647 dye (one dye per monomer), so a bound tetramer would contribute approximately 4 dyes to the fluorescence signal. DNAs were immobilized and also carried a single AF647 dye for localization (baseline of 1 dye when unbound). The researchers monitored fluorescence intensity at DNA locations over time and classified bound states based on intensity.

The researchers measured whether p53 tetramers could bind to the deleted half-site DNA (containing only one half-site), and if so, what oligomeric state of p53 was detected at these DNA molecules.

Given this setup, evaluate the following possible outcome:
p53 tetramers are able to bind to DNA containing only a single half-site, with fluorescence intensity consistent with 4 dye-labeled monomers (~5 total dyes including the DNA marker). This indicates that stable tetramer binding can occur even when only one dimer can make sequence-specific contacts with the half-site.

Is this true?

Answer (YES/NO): YES